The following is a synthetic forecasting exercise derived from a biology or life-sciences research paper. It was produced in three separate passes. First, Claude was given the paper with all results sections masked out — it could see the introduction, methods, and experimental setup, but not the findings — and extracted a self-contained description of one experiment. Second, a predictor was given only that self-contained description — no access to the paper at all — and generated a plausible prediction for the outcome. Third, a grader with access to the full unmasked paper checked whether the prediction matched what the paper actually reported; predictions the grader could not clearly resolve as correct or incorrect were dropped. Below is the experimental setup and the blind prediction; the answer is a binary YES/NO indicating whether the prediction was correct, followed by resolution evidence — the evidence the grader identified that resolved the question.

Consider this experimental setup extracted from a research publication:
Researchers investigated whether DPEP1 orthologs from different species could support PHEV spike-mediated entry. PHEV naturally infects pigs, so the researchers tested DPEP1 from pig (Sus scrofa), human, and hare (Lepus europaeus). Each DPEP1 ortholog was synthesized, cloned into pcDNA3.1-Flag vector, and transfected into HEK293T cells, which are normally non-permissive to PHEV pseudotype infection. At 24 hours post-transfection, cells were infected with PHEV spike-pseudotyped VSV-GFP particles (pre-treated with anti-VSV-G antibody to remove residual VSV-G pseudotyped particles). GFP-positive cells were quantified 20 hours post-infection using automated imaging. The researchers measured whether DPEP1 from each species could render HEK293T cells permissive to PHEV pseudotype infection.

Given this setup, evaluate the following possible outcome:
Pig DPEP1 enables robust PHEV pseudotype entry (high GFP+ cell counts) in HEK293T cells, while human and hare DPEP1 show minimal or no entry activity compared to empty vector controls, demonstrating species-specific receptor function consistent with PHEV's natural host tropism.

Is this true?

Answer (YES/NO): NO